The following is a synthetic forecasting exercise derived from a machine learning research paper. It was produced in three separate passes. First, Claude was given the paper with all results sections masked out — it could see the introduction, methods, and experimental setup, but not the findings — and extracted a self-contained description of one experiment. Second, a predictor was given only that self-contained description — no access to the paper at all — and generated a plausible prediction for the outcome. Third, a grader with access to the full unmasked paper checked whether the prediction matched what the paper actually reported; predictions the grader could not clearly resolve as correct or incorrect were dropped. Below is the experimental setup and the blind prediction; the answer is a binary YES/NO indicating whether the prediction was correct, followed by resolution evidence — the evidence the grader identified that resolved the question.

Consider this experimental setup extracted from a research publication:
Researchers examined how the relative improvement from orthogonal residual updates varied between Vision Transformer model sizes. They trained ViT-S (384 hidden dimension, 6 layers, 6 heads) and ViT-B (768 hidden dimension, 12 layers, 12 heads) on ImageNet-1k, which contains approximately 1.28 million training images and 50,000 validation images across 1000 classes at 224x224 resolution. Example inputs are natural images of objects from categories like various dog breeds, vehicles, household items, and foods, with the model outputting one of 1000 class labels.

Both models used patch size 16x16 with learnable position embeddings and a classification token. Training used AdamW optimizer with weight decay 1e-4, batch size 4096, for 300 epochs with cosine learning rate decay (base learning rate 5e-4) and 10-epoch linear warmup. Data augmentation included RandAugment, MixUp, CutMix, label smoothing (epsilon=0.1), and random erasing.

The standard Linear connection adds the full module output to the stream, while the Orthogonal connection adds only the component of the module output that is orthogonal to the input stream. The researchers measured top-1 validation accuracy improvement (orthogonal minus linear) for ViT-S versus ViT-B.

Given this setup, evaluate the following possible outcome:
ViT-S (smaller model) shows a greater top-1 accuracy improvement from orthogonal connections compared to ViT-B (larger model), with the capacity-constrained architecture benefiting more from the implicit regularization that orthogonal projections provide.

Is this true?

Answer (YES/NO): NO